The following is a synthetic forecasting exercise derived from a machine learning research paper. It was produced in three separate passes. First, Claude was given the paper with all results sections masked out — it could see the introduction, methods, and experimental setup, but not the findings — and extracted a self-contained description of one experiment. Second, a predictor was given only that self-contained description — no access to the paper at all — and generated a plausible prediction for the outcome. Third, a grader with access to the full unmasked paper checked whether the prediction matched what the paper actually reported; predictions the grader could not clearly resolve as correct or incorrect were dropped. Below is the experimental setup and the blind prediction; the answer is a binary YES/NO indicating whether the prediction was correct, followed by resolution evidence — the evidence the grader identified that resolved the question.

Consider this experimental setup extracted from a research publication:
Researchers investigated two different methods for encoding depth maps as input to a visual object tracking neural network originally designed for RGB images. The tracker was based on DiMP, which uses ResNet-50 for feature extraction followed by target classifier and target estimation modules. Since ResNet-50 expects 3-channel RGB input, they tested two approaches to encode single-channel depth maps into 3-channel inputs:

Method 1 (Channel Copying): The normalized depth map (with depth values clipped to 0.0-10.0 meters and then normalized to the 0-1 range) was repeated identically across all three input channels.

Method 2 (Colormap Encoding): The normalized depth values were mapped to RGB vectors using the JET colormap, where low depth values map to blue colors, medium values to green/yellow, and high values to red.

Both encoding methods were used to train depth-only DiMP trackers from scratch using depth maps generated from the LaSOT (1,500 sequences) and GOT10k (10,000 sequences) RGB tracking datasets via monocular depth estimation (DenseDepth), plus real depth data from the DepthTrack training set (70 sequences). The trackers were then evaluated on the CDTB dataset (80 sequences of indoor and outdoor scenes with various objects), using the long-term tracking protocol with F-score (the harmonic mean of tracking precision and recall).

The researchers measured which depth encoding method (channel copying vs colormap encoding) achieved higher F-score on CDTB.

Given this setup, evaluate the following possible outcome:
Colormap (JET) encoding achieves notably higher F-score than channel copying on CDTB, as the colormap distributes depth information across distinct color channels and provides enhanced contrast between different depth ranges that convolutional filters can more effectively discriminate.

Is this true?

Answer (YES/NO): NO